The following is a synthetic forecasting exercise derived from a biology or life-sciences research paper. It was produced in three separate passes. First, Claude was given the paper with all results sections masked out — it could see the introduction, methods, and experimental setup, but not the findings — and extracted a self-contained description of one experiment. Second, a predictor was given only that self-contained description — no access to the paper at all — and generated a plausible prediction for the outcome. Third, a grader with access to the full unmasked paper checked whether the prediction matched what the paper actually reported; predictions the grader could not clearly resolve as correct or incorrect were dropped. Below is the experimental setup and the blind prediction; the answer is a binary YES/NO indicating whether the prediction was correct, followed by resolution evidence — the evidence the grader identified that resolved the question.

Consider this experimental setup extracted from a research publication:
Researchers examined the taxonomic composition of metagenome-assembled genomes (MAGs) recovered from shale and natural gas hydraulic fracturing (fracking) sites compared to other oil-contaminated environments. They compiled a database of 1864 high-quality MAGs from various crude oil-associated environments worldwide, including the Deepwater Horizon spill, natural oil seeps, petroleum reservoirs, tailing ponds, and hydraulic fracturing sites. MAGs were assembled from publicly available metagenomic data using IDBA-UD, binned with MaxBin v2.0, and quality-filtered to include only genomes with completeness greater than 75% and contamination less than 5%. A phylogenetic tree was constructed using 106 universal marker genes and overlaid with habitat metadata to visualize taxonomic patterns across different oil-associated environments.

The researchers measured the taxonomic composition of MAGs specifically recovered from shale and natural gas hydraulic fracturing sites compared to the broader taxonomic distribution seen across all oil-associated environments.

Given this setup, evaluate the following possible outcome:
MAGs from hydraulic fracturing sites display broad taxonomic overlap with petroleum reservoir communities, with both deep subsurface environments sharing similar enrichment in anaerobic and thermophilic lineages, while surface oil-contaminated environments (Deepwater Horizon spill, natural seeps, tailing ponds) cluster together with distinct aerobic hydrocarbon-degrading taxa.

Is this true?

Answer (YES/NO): NO